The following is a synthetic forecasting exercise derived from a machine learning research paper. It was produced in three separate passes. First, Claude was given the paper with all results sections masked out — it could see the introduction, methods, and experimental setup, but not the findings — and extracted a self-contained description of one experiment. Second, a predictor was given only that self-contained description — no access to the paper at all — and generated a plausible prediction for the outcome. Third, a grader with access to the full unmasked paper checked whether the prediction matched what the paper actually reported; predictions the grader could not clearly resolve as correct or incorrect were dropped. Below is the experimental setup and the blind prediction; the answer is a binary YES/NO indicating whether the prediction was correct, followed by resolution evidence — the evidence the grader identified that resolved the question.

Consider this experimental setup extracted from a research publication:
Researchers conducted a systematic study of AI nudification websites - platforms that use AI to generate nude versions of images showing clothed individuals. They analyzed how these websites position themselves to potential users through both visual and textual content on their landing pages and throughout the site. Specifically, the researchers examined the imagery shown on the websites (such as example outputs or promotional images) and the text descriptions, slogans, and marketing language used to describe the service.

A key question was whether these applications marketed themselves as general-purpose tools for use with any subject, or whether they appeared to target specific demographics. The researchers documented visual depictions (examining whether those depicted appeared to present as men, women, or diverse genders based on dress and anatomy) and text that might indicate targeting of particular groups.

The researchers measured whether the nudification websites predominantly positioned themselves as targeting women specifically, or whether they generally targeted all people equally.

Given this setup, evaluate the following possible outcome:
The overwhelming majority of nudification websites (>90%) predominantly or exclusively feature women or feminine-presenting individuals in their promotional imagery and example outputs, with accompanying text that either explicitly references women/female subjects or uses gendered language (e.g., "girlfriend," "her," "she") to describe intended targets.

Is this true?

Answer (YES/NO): NO